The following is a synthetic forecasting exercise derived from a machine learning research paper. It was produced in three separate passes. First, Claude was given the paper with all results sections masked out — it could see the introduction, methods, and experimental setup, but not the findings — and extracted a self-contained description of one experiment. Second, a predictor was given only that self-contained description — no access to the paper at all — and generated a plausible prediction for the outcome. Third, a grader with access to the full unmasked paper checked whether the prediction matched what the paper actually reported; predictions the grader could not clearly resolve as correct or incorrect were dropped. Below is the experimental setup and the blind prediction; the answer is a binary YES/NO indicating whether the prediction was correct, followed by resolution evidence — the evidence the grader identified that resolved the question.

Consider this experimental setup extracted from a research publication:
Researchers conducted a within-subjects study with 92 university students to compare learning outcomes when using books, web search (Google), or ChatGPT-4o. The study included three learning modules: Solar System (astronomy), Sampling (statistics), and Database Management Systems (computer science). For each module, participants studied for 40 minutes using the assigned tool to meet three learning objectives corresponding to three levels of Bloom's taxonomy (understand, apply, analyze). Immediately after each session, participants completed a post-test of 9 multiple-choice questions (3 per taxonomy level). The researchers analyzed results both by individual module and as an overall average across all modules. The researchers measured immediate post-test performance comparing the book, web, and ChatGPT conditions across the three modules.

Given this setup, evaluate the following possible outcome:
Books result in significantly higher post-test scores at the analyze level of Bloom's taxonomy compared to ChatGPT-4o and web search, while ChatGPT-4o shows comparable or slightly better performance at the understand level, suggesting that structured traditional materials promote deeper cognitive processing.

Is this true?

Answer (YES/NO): NO